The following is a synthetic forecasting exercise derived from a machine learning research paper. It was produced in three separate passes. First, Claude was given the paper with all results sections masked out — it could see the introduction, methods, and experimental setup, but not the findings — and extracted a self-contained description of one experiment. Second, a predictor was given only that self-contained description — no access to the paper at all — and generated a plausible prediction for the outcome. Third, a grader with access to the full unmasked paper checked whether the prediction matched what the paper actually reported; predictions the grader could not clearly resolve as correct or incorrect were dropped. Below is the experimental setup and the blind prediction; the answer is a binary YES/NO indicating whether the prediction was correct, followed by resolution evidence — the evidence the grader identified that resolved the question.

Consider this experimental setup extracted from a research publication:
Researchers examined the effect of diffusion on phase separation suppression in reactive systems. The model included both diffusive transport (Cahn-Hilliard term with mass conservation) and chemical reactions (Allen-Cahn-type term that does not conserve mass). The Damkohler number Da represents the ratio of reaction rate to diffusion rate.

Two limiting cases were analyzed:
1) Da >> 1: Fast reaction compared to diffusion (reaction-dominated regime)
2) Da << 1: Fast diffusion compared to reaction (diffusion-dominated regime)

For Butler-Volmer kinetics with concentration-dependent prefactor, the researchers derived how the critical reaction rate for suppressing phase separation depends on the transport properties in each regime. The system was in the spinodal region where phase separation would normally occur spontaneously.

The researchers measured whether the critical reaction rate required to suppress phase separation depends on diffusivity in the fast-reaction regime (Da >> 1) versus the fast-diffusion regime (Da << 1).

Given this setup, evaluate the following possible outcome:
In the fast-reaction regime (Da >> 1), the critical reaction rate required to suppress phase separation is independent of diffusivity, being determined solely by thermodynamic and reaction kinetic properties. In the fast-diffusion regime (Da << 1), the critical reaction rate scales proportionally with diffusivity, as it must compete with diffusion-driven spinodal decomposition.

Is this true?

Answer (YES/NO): YES